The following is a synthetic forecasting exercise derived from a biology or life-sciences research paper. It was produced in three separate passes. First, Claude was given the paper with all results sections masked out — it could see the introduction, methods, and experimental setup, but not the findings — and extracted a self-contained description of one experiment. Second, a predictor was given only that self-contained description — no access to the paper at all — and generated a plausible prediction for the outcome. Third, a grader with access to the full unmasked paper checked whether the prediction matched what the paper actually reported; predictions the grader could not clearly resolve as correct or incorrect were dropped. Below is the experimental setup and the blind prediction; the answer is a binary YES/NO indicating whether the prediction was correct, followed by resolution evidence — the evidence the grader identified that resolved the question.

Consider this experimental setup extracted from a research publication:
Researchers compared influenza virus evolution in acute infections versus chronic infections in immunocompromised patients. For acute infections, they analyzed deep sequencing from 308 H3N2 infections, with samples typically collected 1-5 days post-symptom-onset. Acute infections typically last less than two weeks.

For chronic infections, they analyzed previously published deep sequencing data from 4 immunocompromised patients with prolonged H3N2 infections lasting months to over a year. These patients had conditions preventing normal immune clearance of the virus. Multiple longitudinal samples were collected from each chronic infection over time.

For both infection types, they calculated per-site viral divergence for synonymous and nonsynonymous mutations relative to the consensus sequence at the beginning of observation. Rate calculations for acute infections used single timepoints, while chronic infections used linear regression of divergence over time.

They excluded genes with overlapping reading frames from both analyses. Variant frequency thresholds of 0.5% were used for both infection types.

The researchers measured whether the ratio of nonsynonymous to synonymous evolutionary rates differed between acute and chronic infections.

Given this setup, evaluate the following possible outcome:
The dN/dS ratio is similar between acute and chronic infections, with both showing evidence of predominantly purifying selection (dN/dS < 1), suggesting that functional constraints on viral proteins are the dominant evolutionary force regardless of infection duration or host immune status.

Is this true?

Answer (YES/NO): NO